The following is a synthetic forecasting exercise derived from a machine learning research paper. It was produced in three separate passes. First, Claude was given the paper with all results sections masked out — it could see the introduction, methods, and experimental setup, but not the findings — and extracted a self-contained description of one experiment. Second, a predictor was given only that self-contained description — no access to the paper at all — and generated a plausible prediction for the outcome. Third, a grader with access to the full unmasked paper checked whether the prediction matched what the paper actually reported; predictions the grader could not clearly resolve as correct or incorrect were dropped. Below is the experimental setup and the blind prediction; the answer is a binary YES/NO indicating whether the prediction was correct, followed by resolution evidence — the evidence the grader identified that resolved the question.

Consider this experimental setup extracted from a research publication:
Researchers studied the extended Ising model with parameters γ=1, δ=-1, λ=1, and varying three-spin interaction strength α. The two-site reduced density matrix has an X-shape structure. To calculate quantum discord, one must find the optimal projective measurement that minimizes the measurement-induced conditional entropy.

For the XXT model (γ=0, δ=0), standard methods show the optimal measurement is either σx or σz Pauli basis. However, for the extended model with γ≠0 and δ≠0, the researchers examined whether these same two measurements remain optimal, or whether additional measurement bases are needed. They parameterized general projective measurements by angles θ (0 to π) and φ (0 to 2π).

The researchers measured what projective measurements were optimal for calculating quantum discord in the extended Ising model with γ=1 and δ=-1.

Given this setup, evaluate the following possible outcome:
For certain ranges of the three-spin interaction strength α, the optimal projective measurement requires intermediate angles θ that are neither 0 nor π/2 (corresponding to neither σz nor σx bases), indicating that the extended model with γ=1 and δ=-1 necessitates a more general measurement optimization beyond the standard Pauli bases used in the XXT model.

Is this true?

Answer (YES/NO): NO